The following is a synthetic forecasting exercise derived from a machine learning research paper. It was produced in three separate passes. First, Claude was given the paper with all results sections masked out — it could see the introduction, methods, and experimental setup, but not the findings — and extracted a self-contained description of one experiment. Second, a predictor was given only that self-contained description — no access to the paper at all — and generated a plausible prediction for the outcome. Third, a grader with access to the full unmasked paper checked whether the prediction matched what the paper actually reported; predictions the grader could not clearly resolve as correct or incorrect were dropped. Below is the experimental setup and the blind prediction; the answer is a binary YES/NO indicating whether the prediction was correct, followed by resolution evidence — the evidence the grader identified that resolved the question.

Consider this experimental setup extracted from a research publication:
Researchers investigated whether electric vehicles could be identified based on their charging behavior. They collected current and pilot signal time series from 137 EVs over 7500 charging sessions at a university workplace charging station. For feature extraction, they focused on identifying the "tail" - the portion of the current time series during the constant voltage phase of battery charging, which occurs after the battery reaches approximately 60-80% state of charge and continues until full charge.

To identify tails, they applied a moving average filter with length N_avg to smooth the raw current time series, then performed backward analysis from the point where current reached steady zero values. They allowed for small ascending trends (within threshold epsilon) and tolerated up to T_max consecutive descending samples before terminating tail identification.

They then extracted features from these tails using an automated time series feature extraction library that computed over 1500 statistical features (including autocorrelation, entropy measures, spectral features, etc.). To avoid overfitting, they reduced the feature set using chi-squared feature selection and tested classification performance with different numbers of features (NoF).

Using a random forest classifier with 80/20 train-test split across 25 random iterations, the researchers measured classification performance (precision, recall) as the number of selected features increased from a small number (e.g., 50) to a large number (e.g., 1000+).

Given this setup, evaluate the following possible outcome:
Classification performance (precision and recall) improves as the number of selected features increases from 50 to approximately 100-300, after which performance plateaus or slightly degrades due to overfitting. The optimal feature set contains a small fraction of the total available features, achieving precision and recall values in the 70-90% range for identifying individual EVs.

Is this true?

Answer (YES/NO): NO